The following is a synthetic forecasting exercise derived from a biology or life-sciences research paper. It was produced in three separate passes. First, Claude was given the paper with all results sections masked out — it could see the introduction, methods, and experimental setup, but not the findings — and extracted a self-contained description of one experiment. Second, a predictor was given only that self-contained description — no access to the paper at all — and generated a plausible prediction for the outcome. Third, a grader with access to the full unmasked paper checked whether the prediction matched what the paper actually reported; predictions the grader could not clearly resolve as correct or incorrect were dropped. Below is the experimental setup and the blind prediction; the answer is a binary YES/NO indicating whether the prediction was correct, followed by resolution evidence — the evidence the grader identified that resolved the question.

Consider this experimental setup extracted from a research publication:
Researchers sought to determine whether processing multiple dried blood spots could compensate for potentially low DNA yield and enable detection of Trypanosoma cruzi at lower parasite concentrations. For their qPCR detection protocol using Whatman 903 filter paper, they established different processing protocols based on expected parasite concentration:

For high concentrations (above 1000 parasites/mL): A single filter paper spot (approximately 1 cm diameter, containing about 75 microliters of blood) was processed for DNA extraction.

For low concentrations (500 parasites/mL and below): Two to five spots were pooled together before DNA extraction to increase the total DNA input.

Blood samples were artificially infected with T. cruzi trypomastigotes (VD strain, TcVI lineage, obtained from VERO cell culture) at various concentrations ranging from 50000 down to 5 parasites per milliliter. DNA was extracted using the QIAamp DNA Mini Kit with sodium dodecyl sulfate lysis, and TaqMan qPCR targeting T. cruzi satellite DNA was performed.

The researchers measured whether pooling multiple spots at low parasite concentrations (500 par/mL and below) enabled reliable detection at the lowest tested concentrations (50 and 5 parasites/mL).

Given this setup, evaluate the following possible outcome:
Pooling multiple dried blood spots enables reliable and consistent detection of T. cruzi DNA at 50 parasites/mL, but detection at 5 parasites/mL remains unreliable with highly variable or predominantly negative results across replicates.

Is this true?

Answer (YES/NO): NO